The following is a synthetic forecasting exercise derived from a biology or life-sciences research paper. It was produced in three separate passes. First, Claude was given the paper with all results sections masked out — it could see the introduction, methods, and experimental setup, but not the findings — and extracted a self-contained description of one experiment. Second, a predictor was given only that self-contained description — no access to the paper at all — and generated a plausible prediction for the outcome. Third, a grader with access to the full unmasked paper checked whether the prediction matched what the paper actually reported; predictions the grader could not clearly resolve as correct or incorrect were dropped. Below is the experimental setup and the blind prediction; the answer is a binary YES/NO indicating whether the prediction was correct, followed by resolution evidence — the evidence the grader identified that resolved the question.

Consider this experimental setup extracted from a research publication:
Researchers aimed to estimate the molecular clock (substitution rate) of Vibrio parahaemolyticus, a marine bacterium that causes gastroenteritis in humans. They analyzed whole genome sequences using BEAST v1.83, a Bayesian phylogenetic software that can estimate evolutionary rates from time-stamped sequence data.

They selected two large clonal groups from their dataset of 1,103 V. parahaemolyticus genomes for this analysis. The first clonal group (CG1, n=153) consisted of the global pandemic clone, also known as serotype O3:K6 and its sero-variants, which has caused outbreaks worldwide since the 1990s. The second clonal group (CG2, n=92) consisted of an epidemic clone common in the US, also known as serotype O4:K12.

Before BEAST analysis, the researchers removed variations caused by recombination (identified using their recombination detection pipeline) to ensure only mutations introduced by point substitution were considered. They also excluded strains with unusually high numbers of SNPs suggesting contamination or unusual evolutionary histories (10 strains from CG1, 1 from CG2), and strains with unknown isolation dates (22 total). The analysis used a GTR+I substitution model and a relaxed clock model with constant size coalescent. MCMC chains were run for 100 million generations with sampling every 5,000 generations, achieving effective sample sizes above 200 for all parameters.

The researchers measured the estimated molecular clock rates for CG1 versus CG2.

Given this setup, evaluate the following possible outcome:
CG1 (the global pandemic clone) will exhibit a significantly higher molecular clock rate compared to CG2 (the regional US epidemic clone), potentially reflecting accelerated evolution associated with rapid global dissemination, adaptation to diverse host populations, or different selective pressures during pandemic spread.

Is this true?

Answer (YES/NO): NO